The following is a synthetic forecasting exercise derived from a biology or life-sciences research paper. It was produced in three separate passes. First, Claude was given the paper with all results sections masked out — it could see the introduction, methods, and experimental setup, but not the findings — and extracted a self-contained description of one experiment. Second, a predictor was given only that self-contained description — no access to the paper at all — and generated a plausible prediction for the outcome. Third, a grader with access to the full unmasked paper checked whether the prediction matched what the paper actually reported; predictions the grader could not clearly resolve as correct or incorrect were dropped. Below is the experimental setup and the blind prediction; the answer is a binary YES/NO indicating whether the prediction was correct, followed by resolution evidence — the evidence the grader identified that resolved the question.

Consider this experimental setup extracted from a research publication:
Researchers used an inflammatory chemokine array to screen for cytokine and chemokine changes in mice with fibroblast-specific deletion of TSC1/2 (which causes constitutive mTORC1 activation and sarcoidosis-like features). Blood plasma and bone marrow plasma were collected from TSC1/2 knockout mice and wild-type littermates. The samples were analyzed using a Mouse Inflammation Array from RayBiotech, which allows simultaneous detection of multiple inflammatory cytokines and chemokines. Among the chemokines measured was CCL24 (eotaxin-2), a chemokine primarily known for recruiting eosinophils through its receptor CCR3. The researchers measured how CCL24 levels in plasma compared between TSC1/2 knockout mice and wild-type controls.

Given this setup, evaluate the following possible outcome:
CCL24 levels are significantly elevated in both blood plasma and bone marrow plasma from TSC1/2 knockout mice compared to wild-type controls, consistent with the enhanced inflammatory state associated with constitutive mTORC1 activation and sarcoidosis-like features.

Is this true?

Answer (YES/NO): NO